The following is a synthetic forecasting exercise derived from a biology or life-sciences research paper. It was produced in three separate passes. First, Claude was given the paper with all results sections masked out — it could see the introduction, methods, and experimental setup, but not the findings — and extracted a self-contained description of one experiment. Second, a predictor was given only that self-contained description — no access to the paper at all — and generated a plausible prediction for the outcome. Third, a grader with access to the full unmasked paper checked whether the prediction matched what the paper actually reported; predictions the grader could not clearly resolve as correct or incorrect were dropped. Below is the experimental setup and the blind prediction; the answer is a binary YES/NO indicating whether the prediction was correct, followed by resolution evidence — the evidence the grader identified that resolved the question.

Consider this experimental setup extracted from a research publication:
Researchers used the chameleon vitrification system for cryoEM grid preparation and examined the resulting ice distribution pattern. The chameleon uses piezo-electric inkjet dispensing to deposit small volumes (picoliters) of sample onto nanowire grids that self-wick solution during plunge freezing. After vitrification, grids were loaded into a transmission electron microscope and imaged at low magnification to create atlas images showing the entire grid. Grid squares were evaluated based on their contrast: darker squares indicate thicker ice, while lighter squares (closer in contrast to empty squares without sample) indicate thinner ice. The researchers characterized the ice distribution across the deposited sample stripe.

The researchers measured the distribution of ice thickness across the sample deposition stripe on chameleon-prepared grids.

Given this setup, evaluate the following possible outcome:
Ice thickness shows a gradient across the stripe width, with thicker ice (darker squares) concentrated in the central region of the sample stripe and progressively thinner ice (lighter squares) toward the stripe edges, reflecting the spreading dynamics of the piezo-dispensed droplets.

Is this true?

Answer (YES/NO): NO